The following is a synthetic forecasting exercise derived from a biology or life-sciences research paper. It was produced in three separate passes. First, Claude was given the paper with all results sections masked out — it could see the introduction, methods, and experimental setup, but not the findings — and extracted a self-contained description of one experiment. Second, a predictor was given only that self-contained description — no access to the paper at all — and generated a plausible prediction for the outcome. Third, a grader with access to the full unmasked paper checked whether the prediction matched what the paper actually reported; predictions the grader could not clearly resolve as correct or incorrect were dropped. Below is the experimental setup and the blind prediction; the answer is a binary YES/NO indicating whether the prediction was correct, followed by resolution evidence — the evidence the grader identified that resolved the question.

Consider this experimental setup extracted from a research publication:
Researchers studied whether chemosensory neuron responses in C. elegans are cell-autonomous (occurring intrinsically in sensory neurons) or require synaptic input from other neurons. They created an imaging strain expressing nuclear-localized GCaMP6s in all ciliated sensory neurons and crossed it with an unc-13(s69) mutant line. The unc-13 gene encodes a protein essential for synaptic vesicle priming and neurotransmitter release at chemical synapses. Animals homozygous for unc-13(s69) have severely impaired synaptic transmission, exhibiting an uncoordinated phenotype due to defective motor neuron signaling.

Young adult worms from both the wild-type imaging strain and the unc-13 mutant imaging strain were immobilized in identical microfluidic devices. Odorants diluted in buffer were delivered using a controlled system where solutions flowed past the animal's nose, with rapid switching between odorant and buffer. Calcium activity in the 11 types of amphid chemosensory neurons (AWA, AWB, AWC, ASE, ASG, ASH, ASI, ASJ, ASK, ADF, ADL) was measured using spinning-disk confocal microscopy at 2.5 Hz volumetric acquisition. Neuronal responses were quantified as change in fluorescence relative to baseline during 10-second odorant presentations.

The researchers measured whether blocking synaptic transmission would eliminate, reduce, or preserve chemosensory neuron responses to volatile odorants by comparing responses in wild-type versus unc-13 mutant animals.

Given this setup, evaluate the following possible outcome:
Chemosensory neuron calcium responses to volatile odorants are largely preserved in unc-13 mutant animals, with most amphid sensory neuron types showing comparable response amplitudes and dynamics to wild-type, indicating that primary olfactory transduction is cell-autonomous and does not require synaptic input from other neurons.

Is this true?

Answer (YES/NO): YES